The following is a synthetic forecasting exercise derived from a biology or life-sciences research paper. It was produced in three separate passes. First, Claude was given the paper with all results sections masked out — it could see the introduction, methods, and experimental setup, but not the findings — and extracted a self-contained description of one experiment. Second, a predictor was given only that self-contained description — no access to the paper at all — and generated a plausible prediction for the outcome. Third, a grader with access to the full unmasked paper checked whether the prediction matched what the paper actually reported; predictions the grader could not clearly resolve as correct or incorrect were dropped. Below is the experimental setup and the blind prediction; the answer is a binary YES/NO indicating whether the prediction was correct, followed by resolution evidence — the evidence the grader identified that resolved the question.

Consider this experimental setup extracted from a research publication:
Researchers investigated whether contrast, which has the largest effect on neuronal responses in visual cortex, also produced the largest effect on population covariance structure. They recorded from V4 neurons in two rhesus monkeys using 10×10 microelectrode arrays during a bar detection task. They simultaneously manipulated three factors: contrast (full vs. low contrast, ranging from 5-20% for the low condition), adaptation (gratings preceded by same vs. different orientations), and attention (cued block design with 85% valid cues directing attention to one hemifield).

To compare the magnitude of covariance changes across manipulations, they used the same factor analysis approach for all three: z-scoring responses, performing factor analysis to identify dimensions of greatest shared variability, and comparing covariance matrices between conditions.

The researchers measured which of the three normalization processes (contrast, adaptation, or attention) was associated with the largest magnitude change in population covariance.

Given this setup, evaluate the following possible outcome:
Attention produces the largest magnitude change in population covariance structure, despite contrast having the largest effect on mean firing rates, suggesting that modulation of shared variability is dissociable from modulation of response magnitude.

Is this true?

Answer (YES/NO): NO